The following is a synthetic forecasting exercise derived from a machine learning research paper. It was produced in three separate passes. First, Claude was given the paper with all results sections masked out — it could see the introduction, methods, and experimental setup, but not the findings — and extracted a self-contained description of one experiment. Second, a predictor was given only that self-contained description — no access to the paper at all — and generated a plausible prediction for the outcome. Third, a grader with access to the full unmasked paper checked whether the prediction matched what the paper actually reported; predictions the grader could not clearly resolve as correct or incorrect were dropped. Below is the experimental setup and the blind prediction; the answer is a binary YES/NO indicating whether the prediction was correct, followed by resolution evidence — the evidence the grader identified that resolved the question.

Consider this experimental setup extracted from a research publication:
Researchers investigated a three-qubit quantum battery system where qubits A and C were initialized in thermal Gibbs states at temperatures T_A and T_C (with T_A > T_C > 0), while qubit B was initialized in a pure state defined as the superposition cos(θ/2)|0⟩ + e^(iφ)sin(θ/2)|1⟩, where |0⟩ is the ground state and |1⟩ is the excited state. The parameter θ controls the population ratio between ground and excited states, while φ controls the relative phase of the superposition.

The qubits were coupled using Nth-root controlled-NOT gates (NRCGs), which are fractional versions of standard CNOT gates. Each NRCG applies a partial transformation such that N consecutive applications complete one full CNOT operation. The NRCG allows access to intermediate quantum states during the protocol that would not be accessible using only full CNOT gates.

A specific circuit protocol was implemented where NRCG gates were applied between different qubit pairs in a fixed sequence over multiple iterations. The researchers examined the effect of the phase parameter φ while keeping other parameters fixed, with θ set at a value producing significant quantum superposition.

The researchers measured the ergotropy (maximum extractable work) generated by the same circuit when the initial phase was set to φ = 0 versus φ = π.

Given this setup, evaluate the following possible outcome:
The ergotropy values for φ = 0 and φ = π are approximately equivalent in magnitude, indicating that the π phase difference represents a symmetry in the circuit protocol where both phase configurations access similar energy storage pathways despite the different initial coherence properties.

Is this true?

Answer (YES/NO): NO